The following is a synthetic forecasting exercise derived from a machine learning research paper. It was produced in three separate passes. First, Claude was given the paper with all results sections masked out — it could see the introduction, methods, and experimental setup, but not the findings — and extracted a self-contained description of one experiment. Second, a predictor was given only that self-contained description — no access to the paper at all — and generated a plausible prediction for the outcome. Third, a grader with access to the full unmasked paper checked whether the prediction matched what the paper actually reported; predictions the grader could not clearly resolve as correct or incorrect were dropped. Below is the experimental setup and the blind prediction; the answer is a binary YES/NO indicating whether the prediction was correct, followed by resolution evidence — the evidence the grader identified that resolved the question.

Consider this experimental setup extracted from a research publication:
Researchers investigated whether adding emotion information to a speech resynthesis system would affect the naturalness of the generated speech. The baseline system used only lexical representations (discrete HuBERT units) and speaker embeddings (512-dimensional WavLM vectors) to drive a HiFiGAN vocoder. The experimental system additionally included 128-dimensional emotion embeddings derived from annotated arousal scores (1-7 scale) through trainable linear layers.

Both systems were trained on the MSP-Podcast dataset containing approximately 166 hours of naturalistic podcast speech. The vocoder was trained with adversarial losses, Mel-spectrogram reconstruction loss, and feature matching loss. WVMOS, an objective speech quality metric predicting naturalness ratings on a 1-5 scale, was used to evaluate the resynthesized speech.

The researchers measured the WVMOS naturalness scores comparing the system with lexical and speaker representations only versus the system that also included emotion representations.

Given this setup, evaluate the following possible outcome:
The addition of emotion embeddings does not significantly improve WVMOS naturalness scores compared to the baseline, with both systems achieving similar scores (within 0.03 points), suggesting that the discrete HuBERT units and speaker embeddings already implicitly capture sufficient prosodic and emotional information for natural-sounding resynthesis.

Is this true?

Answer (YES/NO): NO